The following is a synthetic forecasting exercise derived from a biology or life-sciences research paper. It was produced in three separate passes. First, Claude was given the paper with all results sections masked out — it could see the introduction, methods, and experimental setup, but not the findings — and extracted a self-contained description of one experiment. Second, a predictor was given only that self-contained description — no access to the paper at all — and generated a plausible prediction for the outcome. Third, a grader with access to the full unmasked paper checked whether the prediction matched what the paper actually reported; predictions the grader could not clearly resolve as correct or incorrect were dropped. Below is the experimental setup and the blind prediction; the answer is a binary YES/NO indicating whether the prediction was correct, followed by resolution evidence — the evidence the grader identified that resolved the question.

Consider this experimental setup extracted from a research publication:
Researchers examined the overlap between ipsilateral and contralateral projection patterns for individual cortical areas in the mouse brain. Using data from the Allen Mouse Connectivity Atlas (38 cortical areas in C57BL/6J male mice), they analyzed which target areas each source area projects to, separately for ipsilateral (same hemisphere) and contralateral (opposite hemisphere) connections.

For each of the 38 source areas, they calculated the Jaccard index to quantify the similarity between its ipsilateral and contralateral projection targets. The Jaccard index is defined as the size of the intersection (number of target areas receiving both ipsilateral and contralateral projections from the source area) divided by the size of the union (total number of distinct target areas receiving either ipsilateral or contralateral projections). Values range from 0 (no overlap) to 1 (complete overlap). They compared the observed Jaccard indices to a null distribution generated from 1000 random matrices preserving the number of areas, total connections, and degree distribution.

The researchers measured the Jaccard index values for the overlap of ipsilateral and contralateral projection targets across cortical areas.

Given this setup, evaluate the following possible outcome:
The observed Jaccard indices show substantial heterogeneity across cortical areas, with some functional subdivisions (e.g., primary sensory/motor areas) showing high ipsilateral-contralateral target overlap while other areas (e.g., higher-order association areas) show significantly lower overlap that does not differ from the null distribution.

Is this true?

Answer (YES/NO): NO